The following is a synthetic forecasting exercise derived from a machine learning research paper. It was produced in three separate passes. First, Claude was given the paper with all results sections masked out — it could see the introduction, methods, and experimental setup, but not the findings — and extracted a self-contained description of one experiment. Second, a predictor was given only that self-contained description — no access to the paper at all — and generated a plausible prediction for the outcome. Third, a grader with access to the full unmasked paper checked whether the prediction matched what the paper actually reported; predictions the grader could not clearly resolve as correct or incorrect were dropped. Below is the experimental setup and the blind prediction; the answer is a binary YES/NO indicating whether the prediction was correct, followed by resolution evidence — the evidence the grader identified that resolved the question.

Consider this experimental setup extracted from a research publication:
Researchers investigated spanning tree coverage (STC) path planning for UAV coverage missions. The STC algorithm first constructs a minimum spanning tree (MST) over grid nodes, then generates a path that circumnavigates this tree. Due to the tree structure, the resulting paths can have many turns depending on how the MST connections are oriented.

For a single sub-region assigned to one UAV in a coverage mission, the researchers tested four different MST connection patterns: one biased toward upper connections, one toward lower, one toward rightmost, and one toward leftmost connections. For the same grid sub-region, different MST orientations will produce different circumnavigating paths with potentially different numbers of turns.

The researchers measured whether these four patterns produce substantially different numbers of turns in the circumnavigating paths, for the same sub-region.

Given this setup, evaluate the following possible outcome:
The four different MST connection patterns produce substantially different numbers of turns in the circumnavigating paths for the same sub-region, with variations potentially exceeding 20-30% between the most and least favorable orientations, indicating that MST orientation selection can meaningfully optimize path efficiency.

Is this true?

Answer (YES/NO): YES